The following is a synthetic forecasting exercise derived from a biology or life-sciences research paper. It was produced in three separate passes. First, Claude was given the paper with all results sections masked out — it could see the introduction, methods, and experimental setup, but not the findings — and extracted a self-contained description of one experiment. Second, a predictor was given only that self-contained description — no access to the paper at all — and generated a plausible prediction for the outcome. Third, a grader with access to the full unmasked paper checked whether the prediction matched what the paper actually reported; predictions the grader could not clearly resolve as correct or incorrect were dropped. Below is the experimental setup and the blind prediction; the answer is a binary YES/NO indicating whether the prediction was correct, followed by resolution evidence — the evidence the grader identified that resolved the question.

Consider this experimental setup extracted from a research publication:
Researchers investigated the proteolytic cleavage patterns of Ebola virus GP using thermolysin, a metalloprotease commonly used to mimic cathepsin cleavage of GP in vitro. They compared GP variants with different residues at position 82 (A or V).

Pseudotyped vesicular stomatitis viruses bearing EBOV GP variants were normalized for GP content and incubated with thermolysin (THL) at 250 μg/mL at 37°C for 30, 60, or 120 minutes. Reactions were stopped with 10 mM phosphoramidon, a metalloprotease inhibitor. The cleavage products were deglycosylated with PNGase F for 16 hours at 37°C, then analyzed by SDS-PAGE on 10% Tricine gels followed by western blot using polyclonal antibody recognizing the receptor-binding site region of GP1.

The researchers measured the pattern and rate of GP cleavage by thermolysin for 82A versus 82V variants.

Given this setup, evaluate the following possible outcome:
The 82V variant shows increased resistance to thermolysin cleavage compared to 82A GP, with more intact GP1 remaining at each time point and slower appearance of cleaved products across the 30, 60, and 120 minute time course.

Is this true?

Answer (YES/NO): NO